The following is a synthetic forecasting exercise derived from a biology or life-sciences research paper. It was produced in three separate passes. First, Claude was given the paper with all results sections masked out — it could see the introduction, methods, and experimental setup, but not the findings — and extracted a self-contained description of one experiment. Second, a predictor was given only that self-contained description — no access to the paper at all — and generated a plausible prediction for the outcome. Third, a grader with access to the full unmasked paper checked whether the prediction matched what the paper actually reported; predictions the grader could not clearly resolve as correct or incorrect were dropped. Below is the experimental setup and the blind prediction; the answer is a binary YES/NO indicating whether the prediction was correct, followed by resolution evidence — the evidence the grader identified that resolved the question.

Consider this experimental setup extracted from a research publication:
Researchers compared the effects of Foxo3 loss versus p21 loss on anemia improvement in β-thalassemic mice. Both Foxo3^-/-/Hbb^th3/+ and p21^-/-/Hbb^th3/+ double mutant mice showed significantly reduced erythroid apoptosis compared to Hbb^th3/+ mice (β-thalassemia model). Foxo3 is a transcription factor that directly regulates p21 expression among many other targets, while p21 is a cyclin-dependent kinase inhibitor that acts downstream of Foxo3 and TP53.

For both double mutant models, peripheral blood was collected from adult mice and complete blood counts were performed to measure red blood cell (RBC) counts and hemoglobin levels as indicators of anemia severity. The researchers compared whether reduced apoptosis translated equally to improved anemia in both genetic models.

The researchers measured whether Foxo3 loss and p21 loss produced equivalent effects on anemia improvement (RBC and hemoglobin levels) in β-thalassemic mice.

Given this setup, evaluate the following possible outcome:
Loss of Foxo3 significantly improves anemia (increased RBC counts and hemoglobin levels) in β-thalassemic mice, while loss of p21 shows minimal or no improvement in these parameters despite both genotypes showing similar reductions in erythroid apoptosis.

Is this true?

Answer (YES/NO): YES